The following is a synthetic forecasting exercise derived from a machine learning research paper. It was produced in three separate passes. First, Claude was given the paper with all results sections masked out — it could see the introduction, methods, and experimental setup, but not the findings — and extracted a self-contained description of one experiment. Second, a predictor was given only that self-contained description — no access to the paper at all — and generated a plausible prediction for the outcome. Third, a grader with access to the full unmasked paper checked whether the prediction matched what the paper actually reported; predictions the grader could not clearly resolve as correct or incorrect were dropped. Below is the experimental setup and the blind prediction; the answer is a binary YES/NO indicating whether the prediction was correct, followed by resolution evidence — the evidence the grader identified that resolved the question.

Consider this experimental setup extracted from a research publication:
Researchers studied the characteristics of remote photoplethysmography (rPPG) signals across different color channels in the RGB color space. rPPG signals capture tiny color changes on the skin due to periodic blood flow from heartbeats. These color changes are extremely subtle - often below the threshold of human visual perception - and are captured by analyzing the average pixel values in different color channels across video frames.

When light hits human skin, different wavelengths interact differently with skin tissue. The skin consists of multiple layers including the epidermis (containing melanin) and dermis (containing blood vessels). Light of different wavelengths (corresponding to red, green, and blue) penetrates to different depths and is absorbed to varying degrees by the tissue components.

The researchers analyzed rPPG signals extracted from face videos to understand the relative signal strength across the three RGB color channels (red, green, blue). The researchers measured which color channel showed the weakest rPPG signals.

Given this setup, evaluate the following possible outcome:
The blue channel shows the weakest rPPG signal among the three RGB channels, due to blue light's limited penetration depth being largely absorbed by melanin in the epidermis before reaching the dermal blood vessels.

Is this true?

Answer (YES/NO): YES